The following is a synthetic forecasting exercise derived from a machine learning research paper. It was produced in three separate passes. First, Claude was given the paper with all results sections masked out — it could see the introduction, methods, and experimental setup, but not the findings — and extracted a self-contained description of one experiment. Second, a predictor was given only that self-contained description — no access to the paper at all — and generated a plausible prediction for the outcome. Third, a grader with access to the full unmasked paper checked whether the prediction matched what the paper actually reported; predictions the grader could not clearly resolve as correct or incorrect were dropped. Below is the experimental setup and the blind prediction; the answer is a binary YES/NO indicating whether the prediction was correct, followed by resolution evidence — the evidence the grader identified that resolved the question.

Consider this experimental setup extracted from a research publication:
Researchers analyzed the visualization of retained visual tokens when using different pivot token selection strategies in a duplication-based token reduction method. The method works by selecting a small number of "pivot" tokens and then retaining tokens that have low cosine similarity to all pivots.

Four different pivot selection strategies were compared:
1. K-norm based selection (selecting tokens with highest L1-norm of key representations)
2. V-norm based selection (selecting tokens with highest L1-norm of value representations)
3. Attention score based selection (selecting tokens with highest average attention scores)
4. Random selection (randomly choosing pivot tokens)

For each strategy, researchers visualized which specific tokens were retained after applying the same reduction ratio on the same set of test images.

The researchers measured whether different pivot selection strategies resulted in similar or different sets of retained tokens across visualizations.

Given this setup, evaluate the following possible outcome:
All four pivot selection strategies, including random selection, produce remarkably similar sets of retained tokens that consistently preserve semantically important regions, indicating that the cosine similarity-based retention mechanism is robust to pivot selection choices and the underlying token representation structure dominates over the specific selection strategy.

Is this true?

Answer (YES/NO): NO